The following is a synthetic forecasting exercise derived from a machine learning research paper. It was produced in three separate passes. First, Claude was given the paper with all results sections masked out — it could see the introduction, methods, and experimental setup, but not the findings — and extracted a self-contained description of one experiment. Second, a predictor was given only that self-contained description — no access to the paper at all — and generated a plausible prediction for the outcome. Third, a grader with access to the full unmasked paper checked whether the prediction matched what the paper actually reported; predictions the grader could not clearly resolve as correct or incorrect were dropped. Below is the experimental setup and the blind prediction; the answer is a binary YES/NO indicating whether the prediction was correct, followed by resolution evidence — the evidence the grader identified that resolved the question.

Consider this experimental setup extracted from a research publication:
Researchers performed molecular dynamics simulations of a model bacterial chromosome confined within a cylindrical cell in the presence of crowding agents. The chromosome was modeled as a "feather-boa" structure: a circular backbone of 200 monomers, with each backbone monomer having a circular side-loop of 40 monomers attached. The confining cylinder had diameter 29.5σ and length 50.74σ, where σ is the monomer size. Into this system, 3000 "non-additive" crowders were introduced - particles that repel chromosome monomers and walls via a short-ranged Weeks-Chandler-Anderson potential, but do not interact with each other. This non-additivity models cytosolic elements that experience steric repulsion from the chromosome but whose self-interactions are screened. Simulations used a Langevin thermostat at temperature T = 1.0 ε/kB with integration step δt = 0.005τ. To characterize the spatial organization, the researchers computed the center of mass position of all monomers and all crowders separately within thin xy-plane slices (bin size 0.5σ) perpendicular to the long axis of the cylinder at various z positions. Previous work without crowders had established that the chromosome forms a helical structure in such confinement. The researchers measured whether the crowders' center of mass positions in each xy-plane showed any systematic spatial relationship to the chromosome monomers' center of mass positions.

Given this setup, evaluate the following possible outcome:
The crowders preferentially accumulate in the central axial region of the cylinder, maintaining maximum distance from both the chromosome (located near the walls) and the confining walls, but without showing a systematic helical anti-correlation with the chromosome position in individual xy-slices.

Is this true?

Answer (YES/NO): NO